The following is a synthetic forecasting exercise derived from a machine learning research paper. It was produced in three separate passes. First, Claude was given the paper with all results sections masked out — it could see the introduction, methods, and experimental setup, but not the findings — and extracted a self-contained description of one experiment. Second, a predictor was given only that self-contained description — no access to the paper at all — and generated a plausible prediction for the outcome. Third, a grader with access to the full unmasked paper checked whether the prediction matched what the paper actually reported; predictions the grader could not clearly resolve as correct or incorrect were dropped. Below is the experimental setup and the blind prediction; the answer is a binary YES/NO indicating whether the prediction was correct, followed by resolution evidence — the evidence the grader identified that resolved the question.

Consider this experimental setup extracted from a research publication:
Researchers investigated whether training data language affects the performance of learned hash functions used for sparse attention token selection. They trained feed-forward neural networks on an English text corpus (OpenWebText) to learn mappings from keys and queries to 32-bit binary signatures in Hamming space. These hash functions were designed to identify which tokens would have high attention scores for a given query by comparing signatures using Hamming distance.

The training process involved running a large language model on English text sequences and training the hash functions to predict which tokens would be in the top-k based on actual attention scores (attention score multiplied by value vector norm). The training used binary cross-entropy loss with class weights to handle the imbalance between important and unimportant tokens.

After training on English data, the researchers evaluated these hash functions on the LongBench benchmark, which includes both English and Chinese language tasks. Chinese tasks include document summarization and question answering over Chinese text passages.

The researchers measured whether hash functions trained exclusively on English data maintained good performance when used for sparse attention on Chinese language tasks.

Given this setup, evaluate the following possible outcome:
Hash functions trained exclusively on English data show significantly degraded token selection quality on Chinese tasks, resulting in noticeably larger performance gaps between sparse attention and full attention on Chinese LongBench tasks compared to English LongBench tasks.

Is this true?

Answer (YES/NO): NO